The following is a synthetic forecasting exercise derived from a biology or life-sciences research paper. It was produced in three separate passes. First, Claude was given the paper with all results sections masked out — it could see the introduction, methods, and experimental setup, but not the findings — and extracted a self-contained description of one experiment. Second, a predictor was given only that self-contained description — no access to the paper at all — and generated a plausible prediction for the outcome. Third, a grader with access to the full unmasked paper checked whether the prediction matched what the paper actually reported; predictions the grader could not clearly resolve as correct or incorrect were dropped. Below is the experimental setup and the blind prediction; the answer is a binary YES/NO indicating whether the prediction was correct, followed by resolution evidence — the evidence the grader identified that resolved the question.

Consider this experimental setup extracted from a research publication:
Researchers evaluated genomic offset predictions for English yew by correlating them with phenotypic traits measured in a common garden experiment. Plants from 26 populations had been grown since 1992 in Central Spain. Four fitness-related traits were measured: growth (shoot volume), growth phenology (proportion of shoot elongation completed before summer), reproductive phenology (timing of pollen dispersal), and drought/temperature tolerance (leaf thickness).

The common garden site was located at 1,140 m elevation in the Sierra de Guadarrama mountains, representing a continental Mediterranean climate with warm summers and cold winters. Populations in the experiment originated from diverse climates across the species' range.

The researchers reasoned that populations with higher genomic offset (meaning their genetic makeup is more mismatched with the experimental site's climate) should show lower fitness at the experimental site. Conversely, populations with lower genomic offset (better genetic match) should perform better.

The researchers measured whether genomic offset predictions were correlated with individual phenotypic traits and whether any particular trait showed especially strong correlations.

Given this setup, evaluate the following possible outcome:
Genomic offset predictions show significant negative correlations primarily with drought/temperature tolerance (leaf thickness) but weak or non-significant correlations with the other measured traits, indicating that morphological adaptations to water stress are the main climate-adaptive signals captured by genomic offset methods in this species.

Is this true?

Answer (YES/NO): NO